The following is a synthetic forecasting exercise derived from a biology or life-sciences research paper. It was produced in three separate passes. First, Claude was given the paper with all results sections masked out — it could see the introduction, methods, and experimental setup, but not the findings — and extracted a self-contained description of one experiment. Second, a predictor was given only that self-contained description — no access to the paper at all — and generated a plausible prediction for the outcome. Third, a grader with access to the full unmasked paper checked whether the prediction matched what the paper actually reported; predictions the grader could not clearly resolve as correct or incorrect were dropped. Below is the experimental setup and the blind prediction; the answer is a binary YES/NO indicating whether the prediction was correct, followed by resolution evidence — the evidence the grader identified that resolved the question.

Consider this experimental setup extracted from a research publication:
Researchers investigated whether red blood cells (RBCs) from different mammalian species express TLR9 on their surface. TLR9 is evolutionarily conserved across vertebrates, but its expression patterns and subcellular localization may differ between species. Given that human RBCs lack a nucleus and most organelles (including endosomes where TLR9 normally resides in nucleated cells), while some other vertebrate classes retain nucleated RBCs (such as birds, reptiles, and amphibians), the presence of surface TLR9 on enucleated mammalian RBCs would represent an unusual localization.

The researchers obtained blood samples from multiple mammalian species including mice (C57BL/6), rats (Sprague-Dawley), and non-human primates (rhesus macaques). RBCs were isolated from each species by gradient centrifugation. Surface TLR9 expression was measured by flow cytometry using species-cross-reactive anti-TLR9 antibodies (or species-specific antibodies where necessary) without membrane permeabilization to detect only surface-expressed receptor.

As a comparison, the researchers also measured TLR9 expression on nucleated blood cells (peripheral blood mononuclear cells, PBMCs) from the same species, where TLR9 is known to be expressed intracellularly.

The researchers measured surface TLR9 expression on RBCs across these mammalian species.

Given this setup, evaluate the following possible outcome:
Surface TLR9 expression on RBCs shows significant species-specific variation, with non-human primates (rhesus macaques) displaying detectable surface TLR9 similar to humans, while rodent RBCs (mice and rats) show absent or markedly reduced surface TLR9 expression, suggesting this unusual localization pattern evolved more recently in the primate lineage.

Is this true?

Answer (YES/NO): NO